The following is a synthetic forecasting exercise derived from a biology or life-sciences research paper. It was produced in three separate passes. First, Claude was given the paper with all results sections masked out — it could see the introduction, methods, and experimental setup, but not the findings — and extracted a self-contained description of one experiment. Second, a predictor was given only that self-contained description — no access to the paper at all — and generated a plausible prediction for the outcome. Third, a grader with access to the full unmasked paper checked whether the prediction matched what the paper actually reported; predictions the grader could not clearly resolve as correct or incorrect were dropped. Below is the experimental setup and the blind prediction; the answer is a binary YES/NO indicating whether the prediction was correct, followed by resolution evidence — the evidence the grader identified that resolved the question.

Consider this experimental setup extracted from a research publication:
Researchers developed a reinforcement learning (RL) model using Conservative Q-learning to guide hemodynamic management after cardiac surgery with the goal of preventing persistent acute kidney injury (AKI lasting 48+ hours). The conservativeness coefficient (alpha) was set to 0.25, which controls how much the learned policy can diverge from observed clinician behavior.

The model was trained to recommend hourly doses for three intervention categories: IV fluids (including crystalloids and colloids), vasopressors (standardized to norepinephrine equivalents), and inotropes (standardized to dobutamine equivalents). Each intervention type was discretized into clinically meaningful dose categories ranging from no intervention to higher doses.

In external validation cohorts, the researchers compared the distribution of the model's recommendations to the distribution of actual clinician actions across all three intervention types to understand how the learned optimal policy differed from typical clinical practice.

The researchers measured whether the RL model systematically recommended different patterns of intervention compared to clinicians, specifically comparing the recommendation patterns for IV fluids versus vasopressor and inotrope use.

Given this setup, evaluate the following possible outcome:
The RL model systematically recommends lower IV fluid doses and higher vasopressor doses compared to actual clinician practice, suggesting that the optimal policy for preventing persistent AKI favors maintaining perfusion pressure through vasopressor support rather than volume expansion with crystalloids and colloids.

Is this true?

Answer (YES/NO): YES